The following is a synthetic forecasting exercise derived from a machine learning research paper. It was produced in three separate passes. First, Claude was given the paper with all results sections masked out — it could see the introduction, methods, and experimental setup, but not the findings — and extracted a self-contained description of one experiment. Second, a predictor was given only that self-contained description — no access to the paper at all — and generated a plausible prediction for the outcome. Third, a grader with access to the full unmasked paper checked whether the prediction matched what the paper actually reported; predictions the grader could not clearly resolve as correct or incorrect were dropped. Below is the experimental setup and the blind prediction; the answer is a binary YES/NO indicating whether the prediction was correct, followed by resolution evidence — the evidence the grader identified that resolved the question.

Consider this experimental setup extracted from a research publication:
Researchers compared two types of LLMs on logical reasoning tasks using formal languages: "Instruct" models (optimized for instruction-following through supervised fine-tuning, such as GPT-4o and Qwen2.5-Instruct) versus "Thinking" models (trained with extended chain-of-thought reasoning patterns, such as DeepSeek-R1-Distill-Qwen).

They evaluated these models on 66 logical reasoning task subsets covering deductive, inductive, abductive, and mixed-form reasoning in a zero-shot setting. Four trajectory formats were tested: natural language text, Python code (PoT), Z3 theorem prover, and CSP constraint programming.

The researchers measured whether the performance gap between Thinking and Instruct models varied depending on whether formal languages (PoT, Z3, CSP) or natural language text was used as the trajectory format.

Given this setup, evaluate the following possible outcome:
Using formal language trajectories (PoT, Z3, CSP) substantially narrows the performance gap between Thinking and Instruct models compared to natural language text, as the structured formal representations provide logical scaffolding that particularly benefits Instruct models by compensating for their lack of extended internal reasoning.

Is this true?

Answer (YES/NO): NO